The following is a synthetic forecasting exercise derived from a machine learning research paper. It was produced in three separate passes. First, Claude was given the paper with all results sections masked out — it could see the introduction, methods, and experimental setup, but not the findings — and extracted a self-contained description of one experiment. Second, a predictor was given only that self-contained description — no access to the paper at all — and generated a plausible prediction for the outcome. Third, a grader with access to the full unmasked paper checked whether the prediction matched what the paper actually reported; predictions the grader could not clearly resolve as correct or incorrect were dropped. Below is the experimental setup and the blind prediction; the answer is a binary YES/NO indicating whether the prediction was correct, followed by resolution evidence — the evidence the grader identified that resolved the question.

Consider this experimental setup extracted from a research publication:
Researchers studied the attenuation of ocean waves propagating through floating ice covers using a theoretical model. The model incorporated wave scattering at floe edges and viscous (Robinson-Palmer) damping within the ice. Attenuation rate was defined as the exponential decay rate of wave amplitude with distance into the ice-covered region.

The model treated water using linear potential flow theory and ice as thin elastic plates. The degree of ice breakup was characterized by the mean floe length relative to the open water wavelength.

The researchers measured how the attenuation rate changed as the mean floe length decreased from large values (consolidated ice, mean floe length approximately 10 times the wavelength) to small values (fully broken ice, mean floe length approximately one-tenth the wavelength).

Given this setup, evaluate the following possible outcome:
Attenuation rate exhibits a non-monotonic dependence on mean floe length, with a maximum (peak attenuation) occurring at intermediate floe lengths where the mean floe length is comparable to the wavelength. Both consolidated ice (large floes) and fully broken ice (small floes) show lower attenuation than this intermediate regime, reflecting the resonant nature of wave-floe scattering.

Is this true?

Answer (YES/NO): NO